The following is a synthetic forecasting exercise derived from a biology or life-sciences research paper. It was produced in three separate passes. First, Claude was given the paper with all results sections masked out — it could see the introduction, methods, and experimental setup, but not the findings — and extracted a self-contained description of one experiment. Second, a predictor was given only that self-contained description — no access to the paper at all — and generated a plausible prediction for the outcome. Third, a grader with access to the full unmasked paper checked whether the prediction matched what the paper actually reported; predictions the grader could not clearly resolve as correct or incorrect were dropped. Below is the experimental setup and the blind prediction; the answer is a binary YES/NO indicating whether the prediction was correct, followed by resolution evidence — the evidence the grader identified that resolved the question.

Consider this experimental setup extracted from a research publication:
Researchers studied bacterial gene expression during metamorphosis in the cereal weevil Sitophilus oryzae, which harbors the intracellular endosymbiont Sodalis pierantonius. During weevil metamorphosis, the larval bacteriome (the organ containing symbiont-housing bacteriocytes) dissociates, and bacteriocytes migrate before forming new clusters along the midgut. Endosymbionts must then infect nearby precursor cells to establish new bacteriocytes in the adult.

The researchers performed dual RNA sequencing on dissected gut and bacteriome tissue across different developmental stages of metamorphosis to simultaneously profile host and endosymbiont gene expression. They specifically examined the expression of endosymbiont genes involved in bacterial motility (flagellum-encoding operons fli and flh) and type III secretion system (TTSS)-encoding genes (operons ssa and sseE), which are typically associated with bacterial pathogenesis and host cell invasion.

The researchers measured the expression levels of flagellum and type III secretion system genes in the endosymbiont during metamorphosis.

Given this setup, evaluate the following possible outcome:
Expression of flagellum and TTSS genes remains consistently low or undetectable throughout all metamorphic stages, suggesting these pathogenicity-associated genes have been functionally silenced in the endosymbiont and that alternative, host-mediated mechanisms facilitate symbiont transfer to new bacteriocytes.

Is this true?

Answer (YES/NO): NO